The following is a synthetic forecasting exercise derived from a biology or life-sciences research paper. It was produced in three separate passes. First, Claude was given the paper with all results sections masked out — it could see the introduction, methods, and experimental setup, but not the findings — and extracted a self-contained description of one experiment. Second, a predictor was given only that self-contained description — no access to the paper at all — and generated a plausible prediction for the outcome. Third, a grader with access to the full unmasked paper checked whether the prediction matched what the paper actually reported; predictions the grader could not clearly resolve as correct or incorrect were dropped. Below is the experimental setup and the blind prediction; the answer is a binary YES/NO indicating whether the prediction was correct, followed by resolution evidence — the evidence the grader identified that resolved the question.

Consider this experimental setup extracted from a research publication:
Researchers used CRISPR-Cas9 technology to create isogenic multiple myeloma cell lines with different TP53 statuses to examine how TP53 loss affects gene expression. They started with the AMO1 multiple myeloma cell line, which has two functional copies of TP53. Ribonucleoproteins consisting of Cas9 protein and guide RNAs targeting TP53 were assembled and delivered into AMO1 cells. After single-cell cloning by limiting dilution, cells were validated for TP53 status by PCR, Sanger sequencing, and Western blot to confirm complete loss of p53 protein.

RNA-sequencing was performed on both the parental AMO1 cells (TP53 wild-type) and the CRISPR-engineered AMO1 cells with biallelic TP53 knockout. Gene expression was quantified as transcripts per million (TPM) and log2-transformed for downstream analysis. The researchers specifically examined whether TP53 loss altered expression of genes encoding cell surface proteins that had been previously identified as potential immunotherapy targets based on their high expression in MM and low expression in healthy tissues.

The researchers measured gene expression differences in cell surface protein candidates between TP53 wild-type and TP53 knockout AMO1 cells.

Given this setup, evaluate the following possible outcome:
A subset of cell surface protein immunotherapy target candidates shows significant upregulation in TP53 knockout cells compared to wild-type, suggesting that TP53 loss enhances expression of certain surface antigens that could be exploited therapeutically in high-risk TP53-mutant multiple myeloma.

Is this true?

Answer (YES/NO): YES